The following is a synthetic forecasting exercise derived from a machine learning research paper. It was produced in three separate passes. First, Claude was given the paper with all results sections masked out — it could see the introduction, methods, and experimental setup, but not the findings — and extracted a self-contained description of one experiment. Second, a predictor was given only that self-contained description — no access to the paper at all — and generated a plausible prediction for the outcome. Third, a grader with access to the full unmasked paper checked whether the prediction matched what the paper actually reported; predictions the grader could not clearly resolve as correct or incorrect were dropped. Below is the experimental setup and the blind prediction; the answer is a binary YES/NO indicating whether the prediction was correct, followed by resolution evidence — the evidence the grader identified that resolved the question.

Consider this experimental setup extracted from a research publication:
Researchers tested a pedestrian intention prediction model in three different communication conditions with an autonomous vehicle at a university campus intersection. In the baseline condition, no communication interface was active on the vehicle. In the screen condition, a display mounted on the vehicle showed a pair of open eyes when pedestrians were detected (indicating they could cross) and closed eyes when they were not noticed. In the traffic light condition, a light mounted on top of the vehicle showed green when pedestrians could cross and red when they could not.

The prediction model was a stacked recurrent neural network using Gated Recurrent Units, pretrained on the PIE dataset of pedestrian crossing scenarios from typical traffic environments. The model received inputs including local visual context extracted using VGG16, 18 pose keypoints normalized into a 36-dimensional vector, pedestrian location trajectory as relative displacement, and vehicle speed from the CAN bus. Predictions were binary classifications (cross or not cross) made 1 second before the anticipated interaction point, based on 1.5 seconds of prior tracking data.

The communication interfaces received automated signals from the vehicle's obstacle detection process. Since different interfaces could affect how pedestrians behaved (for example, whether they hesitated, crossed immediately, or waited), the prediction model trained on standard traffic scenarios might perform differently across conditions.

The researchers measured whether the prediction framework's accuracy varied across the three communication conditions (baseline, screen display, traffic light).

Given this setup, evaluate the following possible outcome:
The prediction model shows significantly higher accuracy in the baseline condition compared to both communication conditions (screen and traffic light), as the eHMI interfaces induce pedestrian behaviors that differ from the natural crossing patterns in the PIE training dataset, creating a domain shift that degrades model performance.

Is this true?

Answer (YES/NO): NO